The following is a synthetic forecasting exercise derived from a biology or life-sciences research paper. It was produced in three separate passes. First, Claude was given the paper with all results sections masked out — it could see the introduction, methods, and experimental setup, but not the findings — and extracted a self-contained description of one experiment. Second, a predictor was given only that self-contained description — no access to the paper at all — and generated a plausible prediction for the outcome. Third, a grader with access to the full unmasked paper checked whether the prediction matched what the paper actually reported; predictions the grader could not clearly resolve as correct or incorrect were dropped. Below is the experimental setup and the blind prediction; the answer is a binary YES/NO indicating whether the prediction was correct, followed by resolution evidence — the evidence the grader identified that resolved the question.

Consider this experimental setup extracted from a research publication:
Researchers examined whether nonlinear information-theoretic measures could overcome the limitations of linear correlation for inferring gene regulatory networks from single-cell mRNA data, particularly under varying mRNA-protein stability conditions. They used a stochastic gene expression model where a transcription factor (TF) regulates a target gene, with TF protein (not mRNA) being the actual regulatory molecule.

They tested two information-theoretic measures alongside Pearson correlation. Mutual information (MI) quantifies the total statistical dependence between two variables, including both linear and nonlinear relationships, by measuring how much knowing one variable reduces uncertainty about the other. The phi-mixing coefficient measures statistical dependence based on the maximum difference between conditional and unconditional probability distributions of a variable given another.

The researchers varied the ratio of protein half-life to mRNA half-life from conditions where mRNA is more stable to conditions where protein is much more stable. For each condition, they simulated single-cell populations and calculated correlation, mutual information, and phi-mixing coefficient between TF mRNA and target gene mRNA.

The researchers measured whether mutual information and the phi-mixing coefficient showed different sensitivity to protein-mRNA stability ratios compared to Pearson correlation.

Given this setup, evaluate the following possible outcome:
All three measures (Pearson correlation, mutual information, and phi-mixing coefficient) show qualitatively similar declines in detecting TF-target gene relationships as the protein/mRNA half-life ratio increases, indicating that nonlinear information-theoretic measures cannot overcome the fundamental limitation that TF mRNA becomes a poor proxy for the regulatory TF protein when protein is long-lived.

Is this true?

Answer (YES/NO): YES